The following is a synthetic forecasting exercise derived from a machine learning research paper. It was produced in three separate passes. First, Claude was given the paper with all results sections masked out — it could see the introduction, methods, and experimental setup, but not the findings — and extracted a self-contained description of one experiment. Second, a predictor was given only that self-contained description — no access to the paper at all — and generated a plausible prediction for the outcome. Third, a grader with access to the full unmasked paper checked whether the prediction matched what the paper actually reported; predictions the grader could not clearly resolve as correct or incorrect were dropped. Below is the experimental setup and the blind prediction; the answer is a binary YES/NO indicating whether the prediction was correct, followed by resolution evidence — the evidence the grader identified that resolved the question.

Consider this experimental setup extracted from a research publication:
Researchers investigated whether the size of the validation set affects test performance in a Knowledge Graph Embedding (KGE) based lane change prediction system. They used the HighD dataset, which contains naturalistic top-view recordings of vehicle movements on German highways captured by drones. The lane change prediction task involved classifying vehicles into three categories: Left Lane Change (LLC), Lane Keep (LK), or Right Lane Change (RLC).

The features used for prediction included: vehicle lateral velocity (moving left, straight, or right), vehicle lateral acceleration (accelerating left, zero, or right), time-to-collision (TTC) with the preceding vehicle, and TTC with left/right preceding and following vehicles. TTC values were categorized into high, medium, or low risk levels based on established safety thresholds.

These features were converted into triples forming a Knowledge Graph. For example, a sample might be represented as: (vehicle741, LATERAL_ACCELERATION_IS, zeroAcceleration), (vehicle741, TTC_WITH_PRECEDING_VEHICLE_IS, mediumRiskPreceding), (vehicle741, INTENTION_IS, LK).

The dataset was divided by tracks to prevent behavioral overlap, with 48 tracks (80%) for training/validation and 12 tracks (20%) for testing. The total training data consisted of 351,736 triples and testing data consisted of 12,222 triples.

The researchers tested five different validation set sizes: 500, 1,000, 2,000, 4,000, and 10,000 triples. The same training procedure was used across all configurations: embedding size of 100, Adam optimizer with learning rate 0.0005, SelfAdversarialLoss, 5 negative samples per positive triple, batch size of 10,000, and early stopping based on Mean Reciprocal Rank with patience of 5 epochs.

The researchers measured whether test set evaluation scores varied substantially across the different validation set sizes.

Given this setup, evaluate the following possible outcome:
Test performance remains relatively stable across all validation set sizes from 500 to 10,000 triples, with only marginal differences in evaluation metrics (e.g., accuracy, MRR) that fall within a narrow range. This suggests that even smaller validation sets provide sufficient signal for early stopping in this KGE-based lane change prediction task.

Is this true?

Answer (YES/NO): YES